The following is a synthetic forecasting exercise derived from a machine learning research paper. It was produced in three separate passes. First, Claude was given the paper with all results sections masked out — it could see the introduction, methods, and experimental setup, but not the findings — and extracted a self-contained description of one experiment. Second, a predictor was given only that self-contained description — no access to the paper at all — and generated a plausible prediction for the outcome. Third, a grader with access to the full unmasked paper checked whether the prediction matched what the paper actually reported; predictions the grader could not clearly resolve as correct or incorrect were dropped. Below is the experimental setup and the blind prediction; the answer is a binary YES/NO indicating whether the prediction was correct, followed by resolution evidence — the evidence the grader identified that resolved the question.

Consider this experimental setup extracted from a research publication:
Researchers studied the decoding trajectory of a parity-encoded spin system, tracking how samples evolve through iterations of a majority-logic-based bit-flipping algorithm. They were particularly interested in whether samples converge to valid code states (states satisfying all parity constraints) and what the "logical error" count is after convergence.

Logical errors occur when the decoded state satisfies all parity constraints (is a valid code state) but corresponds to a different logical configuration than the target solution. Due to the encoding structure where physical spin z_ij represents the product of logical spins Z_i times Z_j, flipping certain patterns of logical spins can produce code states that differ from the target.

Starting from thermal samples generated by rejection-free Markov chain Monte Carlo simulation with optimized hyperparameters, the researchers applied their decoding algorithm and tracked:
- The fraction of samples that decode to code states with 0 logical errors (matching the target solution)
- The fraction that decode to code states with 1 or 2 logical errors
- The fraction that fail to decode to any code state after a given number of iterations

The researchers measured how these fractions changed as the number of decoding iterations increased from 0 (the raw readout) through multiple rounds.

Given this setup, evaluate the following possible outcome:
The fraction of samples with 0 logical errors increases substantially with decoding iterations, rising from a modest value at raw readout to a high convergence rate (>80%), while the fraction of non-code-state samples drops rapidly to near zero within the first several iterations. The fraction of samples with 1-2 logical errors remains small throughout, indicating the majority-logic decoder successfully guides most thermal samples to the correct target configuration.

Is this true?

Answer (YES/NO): NO